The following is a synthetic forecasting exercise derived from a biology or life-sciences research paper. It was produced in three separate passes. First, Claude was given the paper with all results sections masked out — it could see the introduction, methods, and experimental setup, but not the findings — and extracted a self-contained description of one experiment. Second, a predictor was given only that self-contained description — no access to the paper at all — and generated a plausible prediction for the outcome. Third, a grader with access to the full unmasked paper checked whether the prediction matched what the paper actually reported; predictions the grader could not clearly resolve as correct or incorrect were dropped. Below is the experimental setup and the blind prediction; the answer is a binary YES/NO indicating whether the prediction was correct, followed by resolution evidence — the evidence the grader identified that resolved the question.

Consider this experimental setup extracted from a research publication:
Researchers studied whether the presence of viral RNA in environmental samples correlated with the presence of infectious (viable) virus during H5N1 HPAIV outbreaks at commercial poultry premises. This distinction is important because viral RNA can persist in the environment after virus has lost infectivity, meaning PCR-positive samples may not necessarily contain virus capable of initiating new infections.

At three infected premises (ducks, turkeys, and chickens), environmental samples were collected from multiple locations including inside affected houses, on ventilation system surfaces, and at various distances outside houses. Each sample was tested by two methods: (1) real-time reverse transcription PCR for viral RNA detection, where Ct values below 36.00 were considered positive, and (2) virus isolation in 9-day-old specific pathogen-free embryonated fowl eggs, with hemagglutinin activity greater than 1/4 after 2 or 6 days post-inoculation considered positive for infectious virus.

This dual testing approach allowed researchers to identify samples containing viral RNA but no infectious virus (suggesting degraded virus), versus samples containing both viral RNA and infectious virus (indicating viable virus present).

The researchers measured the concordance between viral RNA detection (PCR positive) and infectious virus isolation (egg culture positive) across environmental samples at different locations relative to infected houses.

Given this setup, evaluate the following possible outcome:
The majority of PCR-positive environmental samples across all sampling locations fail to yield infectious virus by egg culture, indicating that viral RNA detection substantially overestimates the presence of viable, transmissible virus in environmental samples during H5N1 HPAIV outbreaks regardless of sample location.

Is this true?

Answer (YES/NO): NO